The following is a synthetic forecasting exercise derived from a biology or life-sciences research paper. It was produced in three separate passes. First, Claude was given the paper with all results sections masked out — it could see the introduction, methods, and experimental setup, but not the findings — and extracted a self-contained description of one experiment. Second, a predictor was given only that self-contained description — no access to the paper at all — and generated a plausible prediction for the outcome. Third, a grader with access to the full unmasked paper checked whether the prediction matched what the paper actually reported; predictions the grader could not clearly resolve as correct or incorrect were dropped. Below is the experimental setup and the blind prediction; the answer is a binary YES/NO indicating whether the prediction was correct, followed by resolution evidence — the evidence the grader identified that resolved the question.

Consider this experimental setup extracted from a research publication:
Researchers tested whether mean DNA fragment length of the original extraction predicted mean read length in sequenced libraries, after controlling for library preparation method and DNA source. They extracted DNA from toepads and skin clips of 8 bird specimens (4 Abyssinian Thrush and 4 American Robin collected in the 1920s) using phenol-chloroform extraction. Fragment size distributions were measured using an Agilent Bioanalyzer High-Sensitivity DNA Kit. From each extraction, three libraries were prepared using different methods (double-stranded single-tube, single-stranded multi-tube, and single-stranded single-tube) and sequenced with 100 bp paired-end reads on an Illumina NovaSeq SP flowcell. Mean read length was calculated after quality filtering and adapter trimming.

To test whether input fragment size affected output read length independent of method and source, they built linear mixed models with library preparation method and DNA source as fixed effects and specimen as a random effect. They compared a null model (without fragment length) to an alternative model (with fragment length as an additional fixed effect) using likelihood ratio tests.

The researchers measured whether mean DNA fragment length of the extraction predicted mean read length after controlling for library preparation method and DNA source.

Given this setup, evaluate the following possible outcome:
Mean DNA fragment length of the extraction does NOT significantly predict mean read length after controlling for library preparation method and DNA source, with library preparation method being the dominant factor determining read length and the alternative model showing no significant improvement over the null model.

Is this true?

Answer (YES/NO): NO